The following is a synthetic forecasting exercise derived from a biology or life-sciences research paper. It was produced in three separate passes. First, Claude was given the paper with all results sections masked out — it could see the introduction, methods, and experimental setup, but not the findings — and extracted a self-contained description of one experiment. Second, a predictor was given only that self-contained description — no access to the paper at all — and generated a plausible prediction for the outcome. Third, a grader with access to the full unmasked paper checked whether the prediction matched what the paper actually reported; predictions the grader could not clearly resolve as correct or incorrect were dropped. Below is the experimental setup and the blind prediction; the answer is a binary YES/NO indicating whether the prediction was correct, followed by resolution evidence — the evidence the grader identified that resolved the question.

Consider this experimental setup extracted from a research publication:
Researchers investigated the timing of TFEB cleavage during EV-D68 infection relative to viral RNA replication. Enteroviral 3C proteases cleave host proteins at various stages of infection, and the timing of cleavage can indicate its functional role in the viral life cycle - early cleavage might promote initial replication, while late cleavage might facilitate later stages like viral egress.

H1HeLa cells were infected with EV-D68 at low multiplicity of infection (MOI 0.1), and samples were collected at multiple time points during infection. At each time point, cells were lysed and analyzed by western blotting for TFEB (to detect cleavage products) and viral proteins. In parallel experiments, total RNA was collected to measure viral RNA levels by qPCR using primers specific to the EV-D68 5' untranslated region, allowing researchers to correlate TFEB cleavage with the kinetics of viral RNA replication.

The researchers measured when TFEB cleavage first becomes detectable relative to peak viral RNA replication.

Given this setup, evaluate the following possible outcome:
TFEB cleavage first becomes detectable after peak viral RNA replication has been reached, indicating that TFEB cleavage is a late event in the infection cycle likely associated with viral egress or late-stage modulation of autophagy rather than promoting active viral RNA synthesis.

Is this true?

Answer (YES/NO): YES